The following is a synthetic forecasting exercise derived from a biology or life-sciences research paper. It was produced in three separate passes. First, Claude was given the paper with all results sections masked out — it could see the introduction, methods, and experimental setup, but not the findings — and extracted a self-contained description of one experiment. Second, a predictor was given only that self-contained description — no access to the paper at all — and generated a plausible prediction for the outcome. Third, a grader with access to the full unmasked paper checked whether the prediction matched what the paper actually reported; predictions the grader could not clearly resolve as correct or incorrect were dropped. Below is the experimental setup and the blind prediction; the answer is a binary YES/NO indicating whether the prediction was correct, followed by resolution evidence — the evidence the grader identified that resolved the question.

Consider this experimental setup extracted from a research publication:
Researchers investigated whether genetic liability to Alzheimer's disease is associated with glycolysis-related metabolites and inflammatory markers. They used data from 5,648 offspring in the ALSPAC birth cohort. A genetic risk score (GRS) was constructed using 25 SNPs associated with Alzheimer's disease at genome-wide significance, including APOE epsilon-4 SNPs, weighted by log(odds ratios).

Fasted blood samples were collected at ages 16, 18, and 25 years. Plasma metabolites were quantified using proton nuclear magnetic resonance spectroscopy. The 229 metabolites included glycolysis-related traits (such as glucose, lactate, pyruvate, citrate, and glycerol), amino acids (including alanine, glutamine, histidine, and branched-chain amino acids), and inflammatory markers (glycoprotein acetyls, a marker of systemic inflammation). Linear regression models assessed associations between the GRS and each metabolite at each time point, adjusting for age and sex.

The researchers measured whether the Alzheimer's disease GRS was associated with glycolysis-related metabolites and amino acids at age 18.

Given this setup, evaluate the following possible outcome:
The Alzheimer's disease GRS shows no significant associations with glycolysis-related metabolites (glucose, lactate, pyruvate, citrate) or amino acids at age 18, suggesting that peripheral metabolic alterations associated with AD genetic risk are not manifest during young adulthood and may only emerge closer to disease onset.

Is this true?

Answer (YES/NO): YES